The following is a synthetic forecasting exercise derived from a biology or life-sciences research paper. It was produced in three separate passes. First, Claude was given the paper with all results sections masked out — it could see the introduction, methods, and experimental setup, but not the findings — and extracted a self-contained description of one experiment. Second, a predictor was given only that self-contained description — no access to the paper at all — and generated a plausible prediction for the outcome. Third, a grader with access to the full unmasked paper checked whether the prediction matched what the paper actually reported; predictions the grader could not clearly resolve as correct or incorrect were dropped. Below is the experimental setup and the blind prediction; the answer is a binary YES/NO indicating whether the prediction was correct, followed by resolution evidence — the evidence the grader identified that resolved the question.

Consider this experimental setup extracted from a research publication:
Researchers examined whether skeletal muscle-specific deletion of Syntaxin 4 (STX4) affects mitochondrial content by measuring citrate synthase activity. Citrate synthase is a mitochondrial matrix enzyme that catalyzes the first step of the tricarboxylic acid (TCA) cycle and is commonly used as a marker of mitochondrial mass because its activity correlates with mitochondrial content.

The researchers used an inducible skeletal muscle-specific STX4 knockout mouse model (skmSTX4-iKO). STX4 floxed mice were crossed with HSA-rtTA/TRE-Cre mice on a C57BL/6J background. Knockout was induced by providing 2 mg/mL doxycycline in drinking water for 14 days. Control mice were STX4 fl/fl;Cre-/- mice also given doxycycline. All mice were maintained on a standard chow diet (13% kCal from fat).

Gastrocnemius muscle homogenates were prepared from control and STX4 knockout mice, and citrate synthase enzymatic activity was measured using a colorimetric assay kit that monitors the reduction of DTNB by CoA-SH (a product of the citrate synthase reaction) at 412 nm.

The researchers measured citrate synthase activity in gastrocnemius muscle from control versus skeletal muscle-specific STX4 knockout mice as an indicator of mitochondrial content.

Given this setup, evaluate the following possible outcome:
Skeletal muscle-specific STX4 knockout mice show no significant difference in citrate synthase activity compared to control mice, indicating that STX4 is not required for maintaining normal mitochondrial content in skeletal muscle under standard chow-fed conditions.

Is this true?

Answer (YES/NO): YES